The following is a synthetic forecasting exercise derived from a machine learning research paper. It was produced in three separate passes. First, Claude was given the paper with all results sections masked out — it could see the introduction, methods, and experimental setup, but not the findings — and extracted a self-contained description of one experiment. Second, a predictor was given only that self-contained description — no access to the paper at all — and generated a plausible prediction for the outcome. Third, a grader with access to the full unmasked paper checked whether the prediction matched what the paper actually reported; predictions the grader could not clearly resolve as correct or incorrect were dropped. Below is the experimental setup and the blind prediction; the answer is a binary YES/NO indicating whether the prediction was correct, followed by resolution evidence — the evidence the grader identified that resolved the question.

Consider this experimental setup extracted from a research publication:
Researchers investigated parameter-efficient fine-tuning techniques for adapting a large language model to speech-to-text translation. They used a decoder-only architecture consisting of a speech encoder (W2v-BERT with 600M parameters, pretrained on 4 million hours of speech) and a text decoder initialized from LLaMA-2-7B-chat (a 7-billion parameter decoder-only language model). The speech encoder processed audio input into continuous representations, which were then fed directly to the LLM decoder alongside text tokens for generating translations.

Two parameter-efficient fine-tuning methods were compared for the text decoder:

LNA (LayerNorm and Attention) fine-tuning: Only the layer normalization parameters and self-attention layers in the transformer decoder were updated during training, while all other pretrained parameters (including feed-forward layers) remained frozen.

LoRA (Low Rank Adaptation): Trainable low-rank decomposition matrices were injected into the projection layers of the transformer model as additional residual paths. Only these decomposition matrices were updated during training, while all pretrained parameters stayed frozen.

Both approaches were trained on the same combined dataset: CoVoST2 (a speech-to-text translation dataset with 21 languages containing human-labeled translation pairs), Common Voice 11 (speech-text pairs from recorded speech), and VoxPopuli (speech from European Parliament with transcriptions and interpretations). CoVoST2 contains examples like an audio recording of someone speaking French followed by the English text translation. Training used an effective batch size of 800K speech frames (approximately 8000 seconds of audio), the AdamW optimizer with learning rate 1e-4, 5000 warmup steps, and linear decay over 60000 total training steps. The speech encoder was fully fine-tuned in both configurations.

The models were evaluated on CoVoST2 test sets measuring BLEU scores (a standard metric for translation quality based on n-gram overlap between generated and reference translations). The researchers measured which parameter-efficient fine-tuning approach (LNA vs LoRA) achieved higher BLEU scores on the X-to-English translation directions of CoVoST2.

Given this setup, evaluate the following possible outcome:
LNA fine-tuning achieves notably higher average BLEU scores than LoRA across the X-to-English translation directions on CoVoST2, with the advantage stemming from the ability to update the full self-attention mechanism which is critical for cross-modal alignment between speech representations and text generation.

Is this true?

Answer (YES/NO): NO